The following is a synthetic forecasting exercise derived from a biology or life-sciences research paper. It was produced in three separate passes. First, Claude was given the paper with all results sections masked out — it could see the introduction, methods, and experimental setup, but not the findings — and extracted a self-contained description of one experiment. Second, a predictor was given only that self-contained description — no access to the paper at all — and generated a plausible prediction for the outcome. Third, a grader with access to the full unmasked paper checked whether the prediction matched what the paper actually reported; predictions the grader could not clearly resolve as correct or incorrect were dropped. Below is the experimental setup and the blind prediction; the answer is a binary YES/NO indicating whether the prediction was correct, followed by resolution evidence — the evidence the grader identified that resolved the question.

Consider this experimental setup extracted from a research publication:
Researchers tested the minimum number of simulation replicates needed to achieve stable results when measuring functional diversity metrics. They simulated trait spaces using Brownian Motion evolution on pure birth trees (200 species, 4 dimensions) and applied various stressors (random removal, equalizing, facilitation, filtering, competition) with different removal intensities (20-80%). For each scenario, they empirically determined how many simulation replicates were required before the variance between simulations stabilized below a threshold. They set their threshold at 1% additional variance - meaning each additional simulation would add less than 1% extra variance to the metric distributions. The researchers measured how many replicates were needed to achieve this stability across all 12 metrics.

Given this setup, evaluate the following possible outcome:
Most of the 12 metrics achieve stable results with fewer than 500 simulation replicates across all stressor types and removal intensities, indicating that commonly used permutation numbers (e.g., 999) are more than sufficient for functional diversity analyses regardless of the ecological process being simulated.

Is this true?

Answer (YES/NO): YES